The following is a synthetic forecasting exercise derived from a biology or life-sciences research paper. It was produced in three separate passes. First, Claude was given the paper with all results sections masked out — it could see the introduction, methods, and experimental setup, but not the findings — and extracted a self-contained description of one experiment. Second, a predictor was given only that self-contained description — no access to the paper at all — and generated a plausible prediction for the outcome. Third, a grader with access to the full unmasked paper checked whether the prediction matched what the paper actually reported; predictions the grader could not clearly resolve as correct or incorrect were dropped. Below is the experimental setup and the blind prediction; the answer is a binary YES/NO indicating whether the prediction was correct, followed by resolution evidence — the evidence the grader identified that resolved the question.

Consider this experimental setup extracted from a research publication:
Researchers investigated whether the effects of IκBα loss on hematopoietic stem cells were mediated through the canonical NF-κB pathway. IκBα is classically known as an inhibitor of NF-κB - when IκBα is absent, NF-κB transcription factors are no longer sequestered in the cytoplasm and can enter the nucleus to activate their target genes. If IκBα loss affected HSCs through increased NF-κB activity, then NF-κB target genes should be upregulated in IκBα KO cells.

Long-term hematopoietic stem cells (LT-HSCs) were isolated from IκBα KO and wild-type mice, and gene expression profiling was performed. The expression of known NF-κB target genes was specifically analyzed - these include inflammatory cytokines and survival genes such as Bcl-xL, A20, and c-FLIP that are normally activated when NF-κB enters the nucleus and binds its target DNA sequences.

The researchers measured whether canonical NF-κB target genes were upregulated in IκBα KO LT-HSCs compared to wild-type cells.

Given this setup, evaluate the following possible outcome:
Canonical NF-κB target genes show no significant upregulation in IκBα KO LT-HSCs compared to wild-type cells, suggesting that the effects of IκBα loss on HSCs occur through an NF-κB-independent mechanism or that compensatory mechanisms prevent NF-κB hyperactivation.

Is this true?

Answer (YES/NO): YES